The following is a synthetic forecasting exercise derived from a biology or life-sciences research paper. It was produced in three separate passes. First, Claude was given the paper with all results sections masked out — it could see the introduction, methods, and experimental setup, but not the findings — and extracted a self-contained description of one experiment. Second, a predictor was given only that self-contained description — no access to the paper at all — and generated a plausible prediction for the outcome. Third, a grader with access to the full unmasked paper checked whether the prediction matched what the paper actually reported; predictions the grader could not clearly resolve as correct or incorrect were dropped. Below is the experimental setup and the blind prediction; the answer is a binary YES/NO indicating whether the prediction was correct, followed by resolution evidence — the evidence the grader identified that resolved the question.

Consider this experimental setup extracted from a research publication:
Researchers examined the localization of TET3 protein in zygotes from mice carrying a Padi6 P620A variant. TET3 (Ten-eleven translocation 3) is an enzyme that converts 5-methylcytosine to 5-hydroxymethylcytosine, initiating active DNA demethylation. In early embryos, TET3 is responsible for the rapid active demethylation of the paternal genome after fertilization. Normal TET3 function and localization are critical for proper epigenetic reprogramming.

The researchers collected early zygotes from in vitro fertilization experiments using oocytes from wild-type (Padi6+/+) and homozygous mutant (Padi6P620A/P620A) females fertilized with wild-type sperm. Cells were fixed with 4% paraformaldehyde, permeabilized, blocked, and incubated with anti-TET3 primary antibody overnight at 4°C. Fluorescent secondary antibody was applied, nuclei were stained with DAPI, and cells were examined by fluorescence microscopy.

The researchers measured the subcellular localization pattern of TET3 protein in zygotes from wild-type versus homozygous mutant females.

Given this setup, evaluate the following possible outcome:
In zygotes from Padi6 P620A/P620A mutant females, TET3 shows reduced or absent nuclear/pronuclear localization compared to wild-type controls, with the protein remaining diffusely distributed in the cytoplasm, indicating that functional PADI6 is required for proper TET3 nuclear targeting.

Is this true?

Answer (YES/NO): NO